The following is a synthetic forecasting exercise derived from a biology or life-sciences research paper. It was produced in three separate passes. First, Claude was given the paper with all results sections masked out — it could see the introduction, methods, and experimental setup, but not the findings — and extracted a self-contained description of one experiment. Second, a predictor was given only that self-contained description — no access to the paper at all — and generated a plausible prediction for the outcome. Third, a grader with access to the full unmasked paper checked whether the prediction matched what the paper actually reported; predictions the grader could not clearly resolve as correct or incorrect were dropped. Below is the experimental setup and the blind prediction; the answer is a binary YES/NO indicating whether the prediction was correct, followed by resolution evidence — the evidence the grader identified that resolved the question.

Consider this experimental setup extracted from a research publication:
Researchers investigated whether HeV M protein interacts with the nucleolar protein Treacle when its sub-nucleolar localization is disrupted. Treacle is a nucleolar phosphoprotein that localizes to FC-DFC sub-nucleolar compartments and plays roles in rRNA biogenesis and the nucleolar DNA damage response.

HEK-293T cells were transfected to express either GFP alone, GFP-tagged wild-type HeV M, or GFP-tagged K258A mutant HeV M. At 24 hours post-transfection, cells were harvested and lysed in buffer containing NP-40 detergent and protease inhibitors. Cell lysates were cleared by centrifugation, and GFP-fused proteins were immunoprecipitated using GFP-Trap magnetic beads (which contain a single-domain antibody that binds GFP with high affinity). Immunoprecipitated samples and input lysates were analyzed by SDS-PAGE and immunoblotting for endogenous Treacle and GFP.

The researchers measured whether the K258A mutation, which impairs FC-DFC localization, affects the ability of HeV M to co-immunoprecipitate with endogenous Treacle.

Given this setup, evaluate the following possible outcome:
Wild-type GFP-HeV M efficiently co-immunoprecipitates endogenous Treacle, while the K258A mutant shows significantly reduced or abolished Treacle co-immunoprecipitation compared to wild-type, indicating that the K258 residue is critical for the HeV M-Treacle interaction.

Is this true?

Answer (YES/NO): YES